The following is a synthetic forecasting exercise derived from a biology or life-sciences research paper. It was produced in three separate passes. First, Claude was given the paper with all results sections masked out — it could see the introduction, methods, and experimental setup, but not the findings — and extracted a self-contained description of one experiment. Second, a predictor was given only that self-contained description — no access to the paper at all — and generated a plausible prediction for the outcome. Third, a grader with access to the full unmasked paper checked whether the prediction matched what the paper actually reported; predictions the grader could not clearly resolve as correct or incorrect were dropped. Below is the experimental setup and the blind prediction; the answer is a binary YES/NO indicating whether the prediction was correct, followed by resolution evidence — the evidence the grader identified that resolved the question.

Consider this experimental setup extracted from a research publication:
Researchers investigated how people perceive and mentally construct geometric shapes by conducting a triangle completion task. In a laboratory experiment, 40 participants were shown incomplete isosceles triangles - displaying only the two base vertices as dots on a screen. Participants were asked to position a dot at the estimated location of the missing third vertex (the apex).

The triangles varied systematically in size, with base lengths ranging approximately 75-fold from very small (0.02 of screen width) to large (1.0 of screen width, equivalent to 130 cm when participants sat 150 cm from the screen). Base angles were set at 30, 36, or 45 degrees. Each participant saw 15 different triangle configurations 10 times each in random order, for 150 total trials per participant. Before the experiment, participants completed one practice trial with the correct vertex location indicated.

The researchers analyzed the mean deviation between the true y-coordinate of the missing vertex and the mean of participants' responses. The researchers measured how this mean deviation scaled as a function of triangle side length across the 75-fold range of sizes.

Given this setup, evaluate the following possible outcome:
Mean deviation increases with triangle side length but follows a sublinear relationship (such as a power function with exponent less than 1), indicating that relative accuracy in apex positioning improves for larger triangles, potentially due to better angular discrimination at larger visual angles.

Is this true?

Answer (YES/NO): NO